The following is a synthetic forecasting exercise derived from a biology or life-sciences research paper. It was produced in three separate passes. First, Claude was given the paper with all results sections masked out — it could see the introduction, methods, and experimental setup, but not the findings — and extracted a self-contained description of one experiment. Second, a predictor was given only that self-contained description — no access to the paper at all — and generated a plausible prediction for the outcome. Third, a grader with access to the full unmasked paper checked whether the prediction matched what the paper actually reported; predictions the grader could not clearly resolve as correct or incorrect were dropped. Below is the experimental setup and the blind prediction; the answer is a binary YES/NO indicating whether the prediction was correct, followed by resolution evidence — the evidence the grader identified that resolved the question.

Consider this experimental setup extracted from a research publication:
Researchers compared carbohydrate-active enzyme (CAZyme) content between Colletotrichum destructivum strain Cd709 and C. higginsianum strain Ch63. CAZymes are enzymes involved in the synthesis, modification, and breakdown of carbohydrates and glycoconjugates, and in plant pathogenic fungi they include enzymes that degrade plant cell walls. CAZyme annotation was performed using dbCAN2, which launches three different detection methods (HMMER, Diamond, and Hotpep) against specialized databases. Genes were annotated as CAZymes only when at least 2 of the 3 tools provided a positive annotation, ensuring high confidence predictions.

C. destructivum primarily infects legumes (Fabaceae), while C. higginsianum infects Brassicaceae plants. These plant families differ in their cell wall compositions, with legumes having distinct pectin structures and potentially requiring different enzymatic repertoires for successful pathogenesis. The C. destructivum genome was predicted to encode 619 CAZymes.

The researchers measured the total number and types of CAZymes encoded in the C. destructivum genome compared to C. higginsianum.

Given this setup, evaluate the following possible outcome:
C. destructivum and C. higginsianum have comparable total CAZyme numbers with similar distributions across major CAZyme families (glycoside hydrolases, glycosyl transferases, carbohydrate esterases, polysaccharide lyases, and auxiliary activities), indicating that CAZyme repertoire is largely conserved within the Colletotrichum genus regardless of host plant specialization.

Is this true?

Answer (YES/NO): YES